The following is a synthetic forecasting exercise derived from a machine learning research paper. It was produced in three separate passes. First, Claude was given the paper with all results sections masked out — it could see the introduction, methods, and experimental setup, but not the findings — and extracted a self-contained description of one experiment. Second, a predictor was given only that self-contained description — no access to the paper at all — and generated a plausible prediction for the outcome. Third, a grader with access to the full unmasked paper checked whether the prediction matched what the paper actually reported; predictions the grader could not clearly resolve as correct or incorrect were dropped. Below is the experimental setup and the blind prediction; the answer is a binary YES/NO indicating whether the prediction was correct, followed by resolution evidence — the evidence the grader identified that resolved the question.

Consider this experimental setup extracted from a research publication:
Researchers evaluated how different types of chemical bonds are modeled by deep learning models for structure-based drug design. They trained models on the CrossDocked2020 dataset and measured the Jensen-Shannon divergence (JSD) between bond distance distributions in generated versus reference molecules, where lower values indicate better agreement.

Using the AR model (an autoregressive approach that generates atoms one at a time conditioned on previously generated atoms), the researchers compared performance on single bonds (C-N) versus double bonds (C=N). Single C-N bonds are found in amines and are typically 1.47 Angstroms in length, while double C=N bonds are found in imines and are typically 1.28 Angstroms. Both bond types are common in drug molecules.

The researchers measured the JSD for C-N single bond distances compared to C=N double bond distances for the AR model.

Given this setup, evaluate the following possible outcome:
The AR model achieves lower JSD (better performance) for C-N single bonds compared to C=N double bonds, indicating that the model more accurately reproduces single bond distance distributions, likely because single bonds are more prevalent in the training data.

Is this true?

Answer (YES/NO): YES